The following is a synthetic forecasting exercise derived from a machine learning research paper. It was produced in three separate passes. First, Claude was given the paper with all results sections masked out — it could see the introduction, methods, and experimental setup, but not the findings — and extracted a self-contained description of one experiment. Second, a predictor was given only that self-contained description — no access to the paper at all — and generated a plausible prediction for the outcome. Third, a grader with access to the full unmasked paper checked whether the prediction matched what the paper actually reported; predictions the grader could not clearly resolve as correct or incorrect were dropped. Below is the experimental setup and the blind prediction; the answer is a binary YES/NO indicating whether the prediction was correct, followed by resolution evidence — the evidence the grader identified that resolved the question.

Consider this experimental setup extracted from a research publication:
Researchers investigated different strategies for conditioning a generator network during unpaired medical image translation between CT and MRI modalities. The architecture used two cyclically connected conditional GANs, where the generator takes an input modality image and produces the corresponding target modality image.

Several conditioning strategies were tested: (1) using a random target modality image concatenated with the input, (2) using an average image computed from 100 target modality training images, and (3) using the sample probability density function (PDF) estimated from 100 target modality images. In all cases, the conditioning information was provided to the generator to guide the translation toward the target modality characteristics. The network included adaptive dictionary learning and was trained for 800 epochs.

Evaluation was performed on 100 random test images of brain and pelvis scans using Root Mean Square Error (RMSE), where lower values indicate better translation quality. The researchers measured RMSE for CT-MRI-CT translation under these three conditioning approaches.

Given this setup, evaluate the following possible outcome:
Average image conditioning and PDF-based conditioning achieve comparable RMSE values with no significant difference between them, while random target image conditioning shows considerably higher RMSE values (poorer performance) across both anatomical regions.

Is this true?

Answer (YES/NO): NO